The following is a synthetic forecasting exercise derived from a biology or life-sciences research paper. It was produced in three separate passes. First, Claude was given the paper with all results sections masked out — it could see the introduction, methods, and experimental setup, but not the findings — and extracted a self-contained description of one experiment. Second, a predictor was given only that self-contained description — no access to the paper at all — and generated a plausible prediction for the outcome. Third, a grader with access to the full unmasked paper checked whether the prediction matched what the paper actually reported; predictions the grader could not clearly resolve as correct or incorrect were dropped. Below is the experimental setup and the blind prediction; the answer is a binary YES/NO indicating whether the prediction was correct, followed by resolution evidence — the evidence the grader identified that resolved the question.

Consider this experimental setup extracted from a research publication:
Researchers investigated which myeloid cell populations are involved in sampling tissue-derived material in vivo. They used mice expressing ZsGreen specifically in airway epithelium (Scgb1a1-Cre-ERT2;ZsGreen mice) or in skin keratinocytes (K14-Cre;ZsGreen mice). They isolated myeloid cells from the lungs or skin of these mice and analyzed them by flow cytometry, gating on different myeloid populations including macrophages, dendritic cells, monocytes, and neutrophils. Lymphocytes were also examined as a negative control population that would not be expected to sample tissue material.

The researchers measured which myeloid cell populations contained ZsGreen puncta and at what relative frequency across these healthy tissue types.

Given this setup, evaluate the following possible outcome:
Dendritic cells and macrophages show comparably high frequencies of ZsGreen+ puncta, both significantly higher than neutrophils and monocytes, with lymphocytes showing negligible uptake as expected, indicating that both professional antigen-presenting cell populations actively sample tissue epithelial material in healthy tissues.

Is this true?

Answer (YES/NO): NO